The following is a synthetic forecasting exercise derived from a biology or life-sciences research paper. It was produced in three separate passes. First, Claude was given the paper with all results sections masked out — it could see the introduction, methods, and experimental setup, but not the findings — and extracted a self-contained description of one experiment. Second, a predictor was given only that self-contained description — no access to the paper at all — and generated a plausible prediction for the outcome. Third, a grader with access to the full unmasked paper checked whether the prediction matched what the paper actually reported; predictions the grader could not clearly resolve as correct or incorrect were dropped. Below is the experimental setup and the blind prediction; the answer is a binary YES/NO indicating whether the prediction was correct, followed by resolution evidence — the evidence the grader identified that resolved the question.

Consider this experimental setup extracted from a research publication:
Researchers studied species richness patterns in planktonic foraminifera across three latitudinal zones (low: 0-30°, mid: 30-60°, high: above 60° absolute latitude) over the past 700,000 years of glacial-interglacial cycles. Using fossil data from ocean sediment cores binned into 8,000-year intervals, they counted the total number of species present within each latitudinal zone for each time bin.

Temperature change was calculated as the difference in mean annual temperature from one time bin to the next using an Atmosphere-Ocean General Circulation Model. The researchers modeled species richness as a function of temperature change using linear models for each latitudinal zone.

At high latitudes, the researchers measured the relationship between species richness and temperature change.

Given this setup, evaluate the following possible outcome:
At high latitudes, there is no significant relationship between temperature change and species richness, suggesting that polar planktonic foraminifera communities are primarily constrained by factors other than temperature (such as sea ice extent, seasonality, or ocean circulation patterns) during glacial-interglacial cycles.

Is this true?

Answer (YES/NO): YES